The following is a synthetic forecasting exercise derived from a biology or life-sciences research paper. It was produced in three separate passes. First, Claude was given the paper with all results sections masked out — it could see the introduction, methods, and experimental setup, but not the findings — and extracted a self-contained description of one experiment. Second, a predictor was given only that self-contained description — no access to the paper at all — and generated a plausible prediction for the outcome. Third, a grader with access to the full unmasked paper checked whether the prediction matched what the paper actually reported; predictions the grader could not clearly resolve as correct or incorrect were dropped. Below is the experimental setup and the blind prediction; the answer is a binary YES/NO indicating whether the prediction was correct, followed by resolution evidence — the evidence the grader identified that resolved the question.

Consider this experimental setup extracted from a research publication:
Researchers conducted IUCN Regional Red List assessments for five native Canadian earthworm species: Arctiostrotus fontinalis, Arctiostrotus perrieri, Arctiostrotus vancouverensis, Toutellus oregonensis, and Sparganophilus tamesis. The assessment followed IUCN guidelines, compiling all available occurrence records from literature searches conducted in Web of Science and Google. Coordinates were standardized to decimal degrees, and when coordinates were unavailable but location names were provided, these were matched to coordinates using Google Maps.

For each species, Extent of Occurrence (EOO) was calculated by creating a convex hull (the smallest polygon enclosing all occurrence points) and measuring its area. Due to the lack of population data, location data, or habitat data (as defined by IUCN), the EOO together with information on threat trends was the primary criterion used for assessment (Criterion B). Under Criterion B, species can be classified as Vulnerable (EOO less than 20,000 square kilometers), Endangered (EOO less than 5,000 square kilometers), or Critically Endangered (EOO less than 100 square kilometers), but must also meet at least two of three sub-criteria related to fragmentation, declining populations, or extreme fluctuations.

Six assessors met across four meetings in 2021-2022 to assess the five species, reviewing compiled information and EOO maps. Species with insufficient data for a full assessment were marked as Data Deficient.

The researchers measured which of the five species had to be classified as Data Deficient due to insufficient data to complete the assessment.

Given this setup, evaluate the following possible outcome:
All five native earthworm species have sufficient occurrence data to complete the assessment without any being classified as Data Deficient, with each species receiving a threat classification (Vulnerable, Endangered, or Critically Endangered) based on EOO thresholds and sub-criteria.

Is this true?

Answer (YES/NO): NO